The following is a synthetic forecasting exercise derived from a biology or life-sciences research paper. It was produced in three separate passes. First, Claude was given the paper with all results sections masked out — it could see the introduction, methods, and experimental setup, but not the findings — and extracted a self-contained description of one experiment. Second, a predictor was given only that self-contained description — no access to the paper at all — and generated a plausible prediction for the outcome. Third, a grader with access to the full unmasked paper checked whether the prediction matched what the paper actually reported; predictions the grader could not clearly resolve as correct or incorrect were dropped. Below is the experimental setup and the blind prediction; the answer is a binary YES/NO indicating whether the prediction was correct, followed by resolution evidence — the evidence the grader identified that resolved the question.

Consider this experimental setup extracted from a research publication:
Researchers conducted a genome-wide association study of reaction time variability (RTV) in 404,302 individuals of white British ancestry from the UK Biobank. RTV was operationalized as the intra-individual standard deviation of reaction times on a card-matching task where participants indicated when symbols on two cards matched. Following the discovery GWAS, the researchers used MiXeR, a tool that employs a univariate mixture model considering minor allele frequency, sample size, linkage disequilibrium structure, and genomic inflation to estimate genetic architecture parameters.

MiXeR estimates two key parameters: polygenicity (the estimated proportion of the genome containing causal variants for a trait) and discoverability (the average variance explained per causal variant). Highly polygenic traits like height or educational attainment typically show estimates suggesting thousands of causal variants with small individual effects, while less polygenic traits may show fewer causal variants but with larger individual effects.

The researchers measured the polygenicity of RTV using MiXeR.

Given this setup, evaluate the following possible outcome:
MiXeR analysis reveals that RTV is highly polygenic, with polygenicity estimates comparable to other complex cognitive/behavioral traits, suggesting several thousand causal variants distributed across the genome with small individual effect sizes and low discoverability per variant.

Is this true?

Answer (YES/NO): YES